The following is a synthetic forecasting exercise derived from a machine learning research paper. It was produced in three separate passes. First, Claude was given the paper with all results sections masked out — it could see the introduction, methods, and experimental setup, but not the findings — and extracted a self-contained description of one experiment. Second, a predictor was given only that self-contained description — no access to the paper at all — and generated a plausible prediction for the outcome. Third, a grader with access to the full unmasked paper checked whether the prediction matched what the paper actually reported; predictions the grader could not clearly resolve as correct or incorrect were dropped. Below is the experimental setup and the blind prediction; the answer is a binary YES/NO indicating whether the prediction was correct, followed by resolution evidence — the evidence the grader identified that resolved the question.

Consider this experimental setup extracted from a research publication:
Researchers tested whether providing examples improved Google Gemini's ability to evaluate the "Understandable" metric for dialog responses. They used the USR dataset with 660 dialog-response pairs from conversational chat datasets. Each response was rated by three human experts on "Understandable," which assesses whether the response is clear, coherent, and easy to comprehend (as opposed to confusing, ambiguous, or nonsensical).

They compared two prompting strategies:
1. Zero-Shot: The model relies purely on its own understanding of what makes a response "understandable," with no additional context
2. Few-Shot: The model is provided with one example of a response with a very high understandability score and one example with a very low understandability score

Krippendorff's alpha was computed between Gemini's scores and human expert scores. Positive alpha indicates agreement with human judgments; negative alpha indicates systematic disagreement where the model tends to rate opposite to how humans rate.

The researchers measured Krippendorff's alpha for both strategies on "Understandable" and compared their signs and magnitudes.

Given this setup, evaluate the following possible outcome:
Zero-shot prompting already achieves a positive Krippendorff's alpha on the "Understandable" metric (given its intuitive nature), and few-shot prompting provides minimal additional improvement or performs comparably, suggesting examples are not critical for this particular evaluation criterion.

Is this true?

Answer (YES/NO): NO